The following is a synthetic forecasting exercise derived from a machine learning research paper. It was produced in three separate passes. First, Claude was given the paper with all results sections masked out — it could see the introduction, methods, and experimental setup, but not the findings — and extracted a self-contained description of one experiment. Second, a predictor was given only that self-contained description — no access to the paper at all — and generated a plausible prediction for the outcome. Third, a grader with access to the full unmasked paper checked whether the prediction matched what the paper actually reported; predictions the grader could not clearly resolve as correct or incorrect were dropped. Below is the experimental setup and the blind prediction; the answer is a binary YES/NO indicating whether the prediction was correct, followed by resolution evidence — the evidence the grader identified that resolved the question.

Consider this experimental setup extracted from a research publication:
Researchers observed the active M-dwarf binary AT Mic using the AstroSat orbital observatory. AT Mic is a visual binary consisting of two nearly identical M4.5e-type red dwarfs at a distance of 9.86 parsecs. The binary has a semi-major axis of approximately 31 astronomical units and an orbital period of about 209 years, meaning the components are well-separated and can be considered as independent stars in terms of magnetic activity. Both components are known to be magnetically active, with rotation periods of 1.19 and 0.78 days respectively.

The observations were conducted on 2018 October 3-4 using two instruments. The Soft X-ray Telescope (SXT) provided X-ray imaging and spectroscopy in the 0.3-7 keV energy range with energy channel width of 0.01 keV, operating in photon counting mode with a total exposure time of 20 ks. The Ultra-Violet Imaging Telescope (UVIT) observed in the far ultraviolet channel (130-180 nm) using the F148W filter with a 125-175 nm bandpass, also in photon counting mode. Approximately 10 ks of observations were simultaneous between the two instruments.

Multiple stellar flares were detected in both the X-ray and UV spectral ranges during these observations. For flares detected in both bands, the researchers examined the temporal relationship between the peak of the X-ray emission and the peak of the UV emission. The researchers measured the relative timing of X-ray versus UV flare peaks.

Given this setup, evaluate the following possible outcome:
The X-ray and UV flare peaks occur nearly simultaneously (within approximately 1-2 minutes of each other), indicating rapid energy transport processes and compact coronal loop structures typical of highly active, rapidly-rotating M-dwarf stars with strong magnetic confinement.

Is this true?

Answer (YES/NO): NO